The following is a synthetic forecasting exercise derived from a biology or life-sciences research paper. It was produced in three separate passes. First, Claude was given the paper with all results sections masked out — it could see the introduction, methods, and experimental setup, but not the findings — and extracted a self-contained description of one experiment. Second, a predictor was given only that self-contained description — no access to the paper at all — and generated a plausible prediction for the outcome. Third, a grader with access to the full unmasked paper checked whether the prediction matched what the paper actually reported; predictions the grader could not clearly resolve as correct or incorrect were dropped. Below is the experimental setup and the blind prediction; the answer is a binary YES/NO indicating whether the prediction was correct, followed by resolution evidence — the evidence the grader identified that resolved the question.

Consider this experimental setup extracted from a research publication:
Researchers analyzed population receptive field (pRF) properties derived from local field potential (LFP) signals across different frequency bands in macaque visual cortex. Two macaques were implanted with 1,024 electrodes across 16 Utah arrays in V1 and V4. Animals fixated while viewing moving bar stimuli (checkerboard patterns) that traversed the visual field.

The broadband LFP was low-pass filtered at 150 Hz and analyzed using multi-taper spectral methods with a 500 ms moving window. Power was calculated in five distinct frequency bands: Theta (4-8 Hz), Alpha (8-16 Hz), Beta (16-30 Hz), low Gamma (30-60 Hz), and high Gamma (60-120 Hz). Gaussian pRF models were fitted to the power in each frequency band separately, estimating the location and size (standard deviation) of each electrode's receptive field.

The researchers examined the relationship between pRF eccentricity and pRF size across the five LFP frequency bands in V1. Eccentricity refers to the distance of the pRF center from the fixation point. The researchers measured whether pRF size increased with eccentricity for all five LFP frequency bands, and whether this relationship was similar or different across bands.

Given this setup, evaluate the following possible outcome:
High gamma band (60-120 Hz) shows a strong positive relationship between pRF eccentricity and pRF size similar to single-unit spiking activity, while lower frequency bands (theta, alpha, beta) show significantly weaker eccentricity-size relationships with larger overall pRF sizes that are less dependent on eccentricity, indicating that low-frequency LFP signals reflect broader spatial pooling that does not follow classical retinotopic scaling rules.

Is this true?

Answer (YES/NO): NO